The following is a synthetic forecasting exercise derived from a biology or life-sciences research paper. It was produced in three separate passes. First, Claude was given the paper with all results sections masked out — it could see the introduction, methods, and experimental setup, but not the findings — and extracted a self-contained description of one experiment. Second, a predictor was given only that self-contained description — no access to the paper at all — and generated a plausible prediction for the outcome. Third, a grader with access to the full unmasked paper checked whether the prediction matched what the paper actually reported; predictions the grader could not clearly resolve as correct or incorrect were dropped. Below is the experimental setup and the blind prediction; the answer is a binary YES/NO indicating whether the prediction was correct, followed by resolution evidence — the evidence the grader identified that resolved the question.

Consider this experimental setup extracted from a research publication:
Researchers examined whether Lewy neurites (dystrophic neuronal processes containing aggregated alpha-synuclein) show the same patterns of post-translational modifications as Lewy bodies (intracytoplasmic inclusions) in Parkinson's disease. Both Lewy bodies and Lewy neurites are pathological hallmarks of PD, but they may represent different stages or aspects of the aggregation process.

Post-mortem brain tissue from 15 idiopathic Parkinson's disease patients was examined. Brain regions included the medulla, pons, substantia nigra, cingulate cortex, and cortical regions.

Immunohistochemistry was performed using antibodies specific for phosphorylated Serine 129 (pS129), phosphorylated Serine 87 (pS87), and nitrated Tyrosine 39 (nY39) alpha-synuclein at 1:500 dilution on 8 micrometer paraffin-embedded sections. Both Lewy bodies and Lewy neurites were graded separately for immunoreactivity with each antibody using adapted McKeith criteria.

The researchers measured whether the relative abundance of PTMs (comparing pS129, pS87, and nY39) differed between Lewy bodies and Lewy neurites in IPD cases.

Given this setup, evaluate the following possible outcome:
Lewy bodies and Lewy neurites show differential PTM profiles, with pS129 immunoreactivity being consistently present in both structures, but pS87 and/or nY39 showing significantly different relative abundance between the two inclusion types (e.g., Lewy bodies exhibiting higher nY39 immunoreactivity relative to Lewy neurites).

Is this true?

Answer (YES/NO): NO